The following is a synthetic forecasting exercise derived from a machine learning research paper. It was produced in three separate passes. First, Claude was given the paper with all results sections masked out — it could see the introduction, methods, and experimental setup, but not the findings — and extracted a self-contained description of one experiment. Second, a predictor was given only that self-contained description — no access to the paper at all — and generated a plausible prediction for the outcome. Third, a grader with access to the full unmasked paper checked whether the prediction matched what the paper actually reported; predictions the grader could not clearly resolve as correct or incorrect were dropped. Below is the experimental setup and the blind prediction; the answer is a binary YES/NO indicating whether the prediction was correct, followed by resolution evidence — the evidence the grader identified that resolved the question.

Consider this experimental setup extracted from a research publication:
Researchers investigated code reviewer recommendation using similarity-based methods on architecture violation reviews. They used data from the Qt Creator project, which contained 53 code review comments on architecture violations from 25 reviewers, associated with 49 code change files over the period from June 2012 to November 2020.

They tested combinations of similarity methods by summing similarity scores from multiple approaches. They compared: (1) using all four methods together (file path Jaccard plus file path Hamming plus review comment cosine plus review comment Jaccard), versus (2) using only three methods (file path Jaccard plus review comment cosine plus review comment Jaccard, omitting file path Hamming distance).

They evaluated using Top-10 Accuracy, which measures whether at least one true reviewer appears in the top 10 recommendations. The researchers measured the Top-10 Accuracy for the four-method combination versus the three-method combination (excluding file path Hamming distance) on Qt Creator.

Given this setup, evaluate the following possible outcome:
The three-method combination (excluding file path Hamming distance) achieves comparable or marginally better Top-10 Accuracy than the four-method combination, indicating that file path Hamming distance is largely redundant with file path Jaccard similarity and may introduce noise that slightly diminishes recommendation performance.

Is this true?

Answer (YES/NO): YES